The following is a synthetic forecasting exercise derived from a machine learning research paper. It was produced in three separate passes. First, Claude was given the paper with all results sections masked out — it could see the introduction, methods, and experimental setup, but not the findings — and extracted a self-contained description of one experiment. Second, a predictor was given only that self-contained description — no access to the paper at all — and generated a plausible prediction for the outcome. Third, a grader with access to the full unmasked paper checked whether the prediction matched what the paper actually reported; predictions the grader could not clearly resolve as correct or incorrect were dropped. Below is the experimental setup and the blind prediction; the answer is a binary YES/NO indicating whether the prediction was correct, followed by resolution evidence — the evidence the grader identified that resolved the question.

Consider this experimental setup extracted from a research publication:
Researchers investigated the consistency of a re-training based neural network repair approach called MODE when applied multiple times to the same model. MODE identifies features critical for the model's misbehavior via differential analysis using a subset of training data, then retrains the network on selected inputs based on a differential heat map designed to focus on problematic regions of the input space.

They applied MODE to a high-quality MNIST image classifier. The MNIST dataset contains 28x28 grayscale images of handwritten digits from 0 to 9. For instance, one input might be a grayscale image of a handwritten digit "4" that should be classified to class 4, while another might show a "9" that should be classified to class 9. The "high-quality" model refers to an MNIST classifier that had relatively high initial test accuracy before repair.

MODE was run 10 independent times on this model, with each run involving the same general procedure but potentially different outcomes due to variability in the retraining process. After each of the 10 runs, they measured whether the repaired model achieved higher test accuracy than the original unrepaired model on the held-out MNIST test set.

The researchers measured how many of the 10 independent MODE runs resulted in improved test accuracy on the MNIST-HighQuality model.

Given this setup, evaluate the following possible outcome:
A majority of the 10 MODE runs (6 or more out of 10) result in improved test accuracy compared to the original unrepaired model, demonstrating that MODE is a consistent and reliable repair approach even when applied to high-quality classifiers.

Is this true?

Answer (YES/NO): NO